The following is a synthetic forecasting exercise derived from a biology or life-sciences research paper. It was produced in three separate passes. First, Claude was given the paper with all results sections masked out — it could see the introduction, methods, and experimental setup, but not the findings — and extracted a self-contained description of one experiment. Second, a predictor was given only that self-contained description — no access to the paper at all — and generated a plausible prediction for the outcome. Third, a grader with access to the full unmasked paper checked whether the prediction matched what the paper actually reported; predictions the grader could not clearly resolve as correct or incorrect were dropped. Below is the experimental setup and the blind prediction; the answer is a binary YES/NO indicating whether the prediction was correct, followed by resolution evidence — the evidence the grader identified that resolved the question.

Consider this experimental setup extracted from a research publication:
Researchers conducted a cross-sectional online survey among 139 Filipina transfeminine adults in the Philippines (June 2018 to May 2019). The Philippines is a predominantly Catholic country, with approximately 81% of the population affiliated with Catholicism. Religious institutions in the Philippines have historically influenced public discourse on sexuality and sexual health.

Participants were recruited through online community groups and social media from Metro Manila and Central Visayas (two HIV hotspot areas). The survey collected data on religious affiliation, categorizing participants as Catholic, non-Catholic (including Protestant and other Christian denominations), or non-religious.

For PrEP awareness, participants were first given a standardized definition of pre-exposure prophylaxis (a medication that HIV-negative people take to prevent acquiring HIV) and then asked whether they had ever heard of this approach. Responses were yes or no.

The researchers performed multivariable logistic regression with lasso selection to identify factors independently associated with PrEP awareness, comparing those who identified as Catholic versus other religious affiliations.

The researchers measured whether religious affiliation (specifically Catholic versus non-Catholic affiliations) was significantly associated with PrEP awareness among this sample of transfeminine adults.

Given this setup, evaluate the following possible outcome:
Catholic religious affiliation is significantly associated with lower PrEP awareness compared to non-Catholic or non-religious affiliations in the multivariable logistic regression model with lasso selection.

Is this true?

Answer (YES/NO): YES